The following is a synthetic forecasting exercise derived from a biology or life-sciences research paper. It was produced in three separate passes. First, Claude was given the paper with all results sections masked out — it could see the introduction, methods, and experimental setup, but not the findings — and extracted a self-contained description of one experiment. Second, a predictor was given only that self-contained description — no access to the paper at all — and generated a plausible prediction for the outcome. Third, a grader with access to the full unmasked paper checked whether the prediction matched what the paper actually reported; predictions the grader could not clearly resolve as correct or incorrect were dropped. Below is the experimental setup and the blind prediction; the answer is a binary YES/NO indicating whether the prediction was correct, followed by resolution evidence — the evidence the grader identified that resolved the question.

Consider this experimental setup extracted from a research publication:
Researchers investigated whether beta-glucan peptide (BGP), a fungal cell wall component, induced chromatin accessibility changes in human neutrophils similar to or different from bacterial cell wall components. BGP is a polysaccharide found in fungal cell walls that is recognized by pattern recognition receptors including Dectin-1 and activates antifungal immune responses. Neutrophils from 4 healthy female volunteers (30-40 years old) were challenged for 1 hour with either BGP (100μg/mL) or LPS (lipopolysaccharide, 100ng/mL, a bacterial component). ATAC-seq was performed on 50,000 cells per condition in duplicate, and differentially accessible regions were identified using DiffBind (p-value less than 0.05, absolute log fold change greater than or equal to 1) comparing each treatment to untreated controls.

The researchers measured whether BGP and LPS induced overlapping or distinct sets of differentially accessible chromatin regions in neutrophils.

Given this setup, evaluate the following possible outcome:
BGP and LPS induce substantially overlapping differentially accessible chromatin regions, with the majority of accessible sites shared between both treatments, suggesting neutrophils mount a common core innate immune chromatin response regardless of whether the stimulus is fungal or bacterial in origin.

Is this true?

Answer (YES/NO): NO